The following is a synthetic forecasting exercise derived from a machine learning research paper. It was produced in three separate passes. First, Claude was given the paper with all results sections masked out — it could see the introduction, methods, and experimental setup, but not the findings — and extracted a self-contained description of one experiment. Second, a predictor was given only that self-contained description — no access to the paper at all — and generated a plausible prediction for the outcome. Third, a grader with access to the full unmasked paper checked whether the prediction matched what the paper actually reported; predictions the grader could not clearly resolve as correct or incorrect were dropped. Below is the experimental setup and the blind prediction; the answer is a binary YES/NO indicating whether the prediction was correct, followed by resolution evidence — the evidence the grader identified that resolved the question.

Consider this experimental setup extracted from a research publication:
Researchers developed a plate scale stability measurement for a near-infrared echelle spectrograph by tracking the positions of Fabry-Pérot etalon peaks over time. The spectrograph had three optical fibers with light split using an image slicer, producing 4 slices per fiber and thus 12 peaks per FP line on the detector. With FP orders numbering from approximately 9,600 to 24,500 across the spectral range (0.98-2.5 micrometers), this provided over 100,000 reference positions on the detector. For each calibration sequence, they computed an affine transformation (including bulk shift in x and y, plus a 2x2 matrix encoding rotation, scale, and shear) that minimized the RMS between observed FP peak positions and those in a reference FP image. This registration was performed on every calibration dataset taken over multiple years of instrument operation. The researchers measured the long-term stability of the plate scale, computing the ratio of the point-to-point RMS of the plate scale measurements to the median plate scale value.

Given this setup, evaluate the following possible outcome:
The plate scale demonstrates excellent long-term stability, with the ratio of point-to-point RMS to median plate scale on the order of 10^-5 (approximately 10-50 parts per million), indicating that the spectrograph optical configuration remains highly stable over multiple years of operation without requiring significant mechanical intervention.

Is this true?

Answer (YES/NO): NO